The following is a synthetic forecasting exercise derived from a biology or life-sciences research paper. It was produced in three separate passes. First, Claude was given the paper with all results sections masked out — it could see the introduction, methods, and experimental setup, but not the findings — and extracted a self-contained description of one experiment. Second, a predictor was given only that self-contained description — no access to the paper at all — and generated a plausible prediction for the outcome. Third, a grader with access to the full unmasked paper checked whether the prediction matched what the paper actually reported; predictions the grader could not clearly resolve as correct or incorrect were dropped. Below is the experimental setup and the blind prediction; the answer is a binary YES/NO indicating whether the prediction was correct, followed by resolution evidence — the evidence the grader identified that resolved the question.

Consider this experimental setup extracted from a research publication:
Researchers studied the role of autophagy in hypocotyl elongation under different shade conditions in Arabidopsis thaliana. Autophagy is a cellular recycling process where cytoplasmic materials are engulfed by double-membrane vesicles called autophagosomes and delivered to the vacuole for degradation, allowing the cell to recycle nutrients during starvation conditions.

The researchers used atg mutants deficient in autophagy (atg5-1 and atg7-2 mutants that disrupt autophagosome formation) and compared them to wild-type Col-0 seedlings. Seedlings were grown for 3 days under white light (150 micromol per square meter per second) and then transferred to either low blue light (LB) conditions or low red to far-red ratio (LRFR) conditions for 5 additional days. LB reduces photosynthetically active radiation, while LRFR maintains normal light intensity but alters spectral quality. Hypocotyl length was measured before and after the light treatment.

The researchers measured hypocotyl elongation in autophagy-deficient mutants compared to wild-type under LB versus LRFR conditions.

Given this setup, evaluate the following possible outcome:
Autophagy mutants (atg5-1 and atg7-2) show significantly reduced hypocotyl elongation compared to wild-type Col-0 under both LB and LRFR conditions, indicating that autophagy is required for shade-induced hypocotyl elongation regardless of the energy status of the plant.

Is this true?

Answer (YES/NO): NO